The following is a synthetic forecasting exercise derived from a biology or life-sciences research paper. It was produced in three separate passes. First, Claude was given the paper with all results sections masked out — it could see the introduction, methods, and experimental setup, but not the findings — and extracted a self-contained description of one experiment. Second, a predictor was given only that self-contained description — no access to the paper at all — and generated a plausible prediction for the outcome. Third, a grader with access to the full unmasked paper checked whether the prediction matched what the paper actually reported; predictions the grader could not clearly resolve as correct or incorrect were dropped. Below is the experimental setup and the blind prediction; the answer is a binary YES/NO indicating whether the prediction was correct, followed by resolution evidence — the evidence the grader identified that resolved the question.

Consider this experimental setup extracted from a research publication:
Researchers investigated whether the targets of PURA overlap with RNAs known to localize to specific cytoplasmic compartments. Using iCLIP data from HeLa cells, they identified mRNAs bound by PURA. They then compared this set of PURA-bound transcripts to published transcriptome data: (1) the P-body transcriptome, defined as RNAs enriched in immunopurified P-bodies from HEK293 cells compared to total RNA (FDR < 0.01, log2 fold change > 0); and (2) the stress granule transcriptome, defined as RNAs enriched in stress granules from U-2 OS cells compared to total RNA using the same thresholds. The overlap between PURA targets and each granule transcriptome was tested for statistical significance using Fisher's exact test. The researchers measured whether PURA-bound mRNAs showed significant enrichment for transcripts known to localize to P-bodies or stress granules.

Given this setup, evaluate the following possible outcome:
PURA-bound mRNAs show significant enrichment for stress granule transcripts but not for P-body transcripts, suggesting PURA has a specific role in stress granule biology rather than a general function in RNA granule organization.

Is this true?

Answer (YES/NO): NO